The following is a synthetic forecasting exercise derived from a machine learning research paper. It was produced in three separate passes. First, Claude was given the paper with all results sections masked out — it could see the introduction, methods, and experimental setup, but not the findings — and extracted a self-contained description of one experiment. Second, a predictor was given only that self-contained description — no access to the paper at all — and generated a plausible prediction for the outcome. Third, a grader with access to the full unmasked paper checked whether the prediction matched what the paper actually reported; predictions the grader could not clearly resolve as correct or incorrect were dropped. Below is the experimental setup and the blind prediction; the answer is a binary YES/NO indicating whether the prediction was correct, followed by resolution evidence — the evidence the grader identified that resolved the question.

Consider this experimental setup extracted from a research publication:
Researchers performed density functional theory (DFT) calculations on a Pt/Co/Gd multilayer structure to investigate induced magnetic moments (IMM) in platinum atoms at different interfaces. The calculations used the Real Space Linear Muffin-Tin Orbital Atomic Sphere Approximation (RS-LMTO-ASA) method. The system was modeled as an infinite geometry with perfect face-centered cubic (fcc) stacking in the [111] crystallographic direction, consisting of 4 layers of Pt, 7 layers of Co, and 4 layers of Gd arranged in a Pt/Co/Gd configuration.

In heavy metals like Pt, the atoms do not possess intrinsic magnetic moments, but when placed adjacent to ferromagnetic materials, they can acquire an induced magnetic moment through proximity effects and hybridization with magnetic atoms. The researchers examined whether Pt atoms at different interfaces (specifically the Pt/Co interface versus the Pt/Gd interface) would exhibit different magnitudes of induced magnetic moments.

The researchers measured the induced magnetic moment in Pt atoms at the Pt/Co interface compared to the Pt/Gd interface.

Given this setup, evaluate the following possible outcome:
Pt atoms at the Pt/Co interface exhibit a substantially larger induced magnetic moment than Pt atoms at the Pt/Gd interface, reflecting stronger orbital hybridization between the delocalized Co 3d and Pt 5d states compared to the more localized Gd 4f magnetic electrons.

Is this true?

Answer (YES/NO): YES